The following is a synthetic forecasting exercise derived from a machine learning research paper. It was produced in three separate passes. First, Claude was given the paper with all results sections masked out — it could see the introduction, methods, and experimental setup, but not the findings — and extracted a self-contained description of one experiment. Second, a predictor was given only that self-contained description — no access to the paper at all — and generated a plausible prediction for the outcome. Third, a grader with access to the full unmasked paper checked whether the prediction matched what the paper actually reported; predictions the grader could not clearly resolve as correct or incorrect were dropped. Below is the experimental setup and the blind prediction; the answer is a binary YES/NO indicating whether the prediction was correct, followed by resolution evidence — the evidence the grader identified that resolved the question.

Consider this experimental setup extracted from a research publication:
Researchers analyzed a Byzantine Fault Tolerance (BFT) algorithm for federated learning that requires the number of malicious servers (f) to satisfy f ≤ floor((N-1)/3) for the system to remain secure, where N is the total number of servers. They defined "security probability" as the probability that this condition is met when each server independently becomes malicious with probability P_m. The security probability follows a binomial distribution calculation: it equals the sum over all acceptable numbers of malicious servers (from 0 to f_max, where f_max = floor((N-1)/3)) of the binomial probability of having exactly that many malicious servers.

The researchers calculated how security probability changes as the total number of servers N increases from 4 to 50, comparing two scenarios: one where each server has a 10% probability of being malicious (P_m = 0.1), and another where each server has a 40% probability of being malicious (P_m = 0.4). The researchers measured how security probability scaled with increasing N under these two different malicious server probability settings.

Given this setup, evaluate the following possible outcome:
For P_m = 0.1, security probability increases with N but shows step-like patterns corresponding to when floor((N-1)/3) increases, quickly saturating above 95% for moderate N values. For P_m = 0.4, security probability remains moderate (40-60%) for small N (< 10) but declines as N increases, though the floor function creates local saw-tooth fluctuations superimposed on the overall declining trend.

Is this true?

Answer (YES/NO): NO